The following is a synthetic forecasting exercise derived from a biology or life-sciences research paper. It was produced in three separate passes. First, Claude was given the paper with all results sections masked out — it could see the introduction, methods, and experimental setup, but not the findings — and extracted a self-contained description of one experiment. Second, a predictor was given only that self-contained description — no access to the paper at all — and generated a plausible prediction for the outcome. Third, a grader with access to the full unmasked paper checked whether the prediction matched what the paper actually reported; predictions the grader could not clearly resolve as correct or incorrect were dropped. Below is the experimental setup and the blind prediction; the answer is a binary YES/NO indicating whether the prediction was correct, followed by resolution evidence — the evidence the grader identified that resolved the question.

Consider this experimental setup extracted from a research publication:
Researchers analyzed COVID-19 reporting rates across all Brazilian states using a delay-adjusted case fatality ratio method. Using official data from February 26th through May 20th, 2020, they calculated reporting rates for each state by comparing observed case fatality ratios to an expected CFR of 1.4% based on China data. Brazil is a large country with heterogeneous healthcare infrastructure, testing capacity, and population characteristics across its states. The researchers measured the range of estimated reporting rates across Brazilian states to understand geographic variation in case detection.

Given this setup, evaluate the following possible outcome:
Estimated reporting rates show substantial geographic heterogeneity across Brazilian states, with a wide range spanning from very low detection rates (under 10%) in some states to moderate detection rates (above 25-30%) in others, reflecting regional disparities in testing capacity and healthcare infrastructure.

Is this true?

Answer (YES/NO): YES